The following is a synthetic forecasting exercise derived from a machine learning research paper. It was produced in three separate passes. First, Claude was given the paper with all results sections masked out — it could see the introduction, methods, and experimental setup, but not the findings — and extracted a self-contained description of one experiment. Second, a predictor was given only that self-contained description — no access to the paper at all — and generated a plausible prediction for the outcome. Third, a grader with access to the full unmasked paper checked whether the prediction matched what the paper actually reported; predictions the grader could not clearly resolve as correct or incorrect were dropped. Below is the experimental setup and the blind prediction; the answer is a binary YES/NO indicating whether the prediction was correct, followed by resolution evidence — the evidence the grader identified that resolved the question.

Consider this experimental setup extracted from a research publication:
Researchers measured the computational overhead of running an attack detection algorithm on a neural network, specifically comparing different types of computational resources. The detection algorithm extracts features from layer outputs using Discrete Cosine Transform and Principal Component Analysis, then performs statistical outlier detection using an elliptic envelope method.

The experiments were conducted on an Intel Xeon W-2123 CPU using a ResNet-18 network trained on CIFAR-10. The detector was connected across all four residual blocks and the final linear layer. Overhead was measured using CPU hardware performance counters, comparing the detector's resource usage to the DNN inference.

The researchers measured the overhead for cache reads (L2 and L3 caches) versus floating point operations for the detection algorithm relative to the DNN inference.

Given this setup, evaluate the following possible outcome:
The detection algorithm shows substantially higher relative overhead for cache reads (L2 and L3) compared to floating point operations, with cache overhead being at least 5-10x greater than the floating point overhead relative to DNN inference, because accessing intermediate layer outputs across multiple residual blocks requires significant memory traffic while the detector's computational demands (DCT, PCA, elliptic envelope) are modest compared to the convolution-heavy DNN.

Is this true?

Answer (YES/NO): YES